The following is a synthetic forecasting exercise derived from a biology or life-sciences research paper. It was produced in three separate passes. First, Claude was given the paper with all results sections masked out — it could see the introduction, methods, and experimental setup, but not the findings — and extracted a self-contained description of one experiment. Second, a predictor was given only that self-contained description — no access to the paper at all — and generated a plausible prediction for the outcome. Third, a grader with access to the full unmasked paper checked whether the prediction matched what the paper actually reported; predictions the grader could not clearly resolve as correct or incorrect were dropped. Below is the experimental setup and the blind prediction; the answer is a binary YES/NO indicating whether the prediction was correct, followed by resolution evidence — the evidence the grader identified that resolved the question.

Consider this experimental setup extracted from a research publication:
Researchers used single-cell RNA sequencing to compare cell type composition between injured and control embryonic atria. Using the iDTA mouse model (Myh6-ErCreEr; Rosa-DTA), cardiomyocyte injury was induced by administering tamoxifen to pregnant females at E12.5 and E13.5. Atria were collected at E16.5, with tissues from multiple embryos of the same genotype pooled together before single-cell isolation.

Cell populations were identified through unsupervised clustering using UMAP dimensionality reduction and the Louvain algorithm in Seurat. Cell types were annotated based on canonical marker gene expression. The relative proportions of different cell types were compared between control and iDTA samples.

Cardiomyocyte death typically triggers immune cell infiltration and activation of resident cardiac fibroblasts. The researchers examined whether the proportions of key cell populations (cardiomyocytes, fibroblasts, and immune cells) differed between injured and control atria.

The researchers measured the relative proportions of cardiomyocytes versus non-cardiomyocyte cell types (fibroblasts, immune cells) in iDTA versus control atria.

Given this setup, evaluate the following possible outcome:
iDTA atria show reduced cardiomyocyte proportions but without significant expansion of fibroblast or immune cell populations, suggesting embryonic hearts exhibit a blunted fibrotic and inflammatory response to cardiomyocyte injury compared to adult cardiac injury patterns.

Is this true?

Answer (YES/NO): NO